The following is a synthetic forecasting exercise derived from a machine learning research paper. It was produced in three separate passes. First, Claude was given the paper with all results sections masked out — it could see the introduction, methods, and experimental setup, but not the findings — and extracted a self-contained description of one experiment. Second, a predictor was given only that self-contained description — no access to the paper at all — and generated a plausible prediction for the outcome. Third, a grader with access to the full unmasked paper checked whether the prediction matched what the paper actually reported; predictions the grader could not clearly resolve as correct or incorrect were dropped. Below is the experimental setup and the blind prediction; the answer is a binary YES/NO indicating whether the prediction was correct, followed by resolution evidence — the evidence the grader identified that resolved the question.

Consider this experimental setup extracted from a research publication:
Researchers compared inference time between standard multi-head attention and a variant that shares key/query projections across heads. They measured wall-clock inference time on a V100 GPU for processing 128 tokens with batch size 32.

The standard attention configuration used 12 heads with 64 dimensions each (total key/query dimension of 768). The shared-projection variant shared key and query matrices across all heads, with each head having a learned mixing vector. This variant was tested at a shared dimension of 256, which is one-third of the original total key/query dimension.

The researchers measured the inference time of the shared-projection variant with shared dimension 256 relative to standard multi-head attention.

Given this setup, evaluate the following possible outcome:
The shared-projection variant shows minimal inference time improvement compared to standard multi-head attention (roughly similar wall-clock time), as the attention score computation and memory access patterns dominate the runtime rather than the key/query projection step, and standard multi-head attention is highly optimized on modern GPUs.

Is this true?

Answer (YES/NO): YES